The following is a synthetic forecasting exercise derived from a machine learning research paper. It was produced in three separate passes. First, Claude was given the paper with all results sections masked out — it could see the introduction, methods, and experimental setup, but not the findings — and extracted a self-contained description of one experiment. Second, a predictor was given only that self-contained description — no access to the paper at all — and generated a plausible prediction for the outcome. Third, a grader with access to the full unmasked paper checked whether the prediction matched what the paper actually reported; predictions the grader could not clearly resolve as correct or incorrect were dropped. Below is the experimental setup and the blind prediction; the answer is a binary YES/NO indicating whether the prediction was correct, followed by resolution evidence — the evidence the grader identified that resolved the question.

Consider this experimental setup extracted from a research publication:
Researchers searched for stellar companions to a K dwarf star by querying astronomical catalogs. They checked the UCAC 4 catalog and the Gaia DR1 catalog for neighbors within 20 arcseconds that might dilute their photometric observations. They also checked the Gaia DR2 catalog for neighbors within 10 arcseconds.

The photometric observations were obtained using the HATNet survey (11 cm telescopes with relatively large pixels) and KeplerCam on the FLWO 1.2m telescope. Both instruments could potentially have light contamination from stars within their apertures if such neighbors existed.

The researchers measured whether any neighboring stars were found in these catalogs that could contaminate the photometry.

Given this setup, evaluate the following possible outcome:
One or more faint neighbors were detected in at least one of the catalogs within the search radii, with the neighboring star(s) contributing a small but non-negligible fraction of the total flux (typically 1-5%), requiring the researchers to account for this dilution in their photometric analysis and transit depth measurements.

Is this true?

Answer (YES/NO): NO